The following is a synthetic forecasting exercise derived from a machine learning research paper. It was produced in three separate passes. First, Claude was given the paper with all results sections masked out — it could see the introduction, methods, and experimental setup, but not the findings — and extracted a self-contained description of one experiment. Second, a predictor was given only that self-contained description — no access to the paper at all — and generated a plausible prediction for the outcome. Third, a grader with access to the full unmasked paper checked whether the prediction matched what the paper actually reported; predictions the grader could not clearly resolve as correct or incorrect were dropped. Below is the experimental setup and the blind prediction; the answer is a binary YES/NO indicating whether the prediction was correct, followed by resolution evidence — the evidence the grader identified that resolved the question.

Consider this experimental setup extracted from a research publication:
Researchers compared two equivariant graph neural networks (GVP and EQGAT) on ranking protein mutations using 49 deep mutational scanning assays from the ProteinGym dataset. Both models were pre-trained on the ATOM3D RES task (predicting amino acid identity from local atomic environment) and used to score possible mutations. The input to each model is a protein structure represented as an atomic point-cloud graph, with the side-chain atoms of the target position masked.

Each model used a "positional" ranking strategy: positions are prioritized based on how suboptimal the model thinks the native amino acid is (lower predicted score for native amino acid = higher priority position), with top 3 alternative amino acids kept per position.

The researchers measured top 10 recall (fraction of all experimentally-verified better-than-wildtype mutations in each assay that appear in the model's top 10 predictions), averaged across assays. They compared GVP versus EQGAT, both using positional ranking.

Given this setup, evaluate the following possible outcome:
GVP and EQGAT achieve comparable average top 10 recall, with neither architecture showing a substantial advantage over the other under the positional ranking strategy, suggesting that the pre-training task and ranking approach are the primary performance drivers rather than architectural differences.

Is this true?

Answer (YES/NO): NO